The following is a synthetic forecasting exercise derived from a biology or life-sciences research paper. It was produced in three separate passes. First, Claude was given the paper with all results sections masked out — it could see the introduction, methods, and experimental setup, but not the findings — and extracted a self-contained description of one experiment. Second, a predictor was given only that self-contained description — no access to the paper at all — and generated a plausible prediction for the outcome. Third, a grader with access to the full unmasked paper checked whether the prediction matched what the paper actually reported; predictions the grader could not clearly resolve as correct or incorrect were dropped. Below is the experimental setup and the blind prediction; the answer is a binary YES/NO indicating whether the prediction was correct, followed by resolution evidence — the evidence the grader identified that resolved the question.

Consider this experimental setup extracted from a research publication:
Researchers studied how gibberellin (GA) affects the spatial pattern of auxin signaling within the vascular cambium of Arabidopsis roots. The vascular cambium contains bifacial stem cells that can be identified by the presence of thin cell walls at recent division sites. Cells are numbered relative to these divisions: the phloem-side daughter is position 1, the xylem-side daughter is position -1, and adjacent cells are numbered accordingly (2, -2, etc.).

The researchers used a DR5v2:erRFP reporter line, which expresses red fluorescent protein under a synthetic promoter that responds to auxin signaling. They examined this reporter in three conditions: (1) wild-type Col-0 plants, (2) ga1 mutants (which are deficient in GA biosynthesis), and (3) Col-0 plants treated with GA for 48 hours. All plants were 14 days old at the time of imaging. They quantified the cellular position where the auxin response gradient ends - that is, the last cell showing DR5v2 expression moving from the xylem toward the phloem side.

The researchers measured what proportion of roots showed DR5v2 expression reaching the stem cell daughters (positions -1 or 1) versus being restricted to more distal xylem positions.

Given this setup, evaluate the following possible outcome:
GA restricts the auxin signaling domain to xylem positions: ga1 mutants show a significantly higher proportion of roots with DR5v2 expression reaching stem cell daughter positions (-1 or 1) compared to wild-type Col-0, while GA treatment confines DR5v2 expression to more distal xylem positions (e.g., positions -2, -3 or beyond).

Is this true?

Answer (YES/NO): NO